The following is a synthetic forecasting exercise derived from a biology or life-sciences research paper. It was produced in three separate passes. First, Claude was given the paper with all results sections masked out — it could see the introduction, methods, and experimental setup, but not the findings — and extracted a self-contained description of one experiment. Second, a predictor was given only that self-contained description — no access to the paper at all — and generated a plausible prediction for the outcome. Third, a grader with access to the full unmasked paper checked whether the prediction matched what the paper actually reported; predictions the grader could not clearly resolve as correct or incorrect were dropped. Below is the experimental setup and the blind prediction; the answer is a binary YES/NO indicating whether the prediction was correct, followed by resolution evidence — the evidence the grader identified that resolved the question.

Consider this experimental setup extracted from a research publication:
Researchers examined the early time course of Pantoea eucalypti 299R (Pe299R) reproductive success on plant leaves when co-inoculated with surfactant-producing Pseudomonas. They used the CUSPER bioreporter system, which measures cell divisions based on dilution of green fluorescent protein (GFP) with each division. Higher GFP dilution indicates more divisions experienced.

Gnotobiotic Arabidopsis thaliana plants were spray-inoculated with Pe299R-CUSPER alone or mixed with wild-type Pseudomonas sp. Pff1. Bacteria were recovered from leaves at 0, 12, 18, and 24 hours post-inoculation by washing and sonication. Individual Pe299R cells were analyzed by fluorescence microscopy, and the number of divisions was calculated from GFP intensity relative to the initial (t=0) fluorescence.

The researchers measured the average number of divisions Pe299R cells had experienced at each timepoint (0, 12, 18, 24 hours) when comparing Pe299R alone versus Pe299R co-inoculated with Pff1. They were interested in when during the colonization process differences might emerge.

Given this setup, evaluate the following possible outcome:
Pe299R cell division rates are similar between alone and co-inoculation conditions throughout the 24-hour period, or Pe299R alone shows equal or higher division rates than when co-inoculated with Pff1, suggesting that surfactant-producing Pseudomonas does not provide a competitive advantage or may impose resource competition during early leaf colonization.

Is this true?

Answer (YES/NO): NO